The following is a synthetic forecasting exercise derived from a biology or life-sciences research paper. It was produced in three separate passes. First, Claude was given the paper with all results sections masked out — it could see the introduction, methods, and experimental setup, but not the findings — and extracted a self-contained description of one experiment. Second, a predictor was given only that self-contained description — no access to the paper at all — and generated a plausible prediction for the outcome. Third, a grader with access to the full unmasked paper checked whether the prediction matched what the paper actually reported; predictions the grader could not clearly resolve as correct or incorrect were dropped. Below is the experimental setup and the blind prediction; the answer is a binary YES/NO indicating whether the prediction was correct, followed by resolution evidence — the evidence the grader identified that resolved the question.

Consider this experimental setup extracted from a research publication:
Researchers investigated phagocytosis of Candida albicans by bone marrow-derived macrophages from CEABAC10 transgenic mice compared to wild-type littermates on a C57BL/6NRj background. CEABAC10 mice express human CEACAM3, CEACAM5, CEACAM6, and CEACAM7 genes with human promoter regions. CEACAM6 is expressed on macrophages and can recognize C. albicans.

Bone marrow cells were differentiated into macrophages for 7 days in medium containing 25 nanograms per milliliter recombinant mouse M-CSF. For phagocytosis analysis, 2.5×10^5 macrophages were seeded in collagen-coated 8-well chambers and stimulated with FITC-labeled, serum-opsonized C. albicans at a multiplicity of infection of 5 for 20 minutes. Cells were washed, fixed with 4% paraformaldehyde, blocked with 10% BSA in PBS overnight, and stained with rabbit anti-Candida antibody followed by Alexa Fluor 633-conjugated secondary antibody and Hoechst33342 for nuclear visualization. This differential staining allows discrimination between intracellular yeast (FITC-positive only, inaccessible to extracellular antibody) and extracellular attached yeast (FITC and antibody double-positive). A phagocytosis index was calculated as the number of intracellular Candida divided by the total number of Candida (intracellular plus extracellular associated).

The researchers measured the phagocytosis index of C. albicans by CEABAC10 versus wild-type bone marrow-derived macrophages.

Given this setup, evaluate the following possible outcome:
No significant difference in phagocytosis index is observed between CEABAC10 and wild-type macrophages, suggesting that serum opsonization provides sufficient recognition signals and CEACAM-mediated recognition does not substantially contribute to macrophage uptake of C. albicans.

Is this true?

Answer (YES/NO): NO